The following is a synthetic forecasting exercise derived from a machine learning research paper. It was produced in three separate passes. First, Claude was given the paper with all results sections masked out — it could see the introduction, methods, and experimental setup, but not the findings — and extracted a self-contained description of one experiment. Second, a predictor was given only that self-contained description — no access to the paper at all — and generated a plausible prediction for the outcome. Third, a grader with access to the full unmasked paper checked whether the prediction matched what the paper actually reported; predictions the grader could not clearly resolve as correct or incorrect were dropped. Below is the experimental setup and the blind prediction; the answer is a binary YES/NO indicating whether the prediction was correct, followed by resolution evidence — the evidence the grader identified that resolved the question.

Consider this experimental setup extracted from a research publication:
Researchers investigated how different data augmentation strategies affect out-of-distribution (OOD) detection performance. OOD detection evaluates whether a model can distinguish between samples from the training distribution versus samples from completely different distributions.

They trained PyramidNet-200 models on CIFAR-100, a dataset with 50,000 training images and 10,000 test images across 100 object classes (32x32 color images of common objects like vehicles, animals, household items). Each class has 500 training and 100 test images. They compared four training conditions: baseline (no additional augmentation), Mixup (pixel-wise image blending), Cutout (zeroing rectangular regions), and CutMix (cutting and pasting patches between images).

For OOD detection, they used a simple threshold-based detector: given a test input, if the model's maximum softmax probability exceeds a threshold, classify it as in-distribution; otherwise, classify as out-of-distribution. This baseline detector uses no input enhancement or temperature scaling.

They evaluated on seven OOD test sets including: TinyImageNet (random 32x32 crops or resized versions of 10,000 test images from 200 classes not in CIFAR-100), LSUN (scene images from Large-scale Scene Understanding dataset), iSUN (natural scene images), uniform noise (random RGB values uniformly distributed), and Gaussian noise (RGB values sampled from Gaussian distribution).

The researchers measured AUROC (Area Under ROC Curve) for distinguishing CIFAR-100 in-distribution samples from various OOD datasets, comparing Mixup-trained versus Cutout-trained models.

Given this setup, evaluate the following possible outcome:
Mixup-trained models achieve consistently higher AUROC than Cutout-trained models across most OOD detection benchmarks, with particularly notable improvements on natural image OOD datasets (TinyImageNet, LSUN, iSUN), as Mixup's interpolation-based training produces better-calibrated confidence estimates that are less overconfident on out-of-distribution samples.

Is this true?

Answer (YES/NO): NO